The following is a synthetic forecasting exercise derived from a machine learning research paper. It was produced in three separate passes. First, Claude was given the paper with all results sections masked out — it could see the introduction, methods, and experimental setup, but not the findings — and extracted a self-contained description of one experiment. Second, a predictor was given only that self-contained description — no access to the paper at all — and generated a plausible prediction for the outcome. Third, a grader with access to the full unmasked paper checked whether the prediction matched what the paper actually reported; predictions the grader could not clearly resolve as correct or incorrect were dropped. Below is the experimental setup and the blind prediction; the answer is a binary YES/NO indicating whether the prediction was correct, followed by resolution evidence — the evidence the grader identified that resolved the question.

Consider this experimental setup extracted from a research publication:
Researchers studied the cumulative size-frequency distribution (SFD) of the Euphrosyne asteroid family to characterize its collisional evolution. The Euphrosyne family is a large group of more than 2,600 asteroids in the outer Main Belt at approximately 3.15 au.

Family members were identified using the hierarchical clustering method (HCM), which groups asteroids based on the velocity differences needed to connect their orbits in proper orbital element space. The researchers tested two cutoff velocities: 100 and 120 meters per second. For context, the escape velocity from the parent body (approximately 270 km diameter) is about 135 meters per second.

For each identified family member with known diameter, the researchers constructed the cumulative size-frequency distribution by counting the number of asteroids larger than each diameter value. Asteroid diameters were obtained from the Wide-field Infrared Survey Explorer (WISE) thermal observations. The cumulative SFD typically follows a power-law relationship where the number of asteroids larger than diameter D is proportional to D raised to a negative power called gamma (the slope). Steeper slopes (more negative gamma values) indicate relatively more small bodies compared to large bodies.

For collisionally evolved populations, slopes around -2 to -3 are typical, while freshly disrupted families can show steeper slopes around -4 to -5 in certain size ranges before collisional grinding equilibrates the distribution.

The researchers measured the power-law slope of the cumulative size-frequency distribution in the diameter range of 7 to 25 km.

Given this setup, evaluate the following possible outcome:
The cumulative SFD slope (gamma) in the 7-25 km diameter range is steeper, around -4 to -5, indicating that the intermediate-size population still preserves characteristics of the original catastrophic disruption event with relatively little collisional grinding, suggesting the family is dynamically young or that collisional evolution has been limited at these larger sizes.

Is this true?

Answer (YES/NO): YES